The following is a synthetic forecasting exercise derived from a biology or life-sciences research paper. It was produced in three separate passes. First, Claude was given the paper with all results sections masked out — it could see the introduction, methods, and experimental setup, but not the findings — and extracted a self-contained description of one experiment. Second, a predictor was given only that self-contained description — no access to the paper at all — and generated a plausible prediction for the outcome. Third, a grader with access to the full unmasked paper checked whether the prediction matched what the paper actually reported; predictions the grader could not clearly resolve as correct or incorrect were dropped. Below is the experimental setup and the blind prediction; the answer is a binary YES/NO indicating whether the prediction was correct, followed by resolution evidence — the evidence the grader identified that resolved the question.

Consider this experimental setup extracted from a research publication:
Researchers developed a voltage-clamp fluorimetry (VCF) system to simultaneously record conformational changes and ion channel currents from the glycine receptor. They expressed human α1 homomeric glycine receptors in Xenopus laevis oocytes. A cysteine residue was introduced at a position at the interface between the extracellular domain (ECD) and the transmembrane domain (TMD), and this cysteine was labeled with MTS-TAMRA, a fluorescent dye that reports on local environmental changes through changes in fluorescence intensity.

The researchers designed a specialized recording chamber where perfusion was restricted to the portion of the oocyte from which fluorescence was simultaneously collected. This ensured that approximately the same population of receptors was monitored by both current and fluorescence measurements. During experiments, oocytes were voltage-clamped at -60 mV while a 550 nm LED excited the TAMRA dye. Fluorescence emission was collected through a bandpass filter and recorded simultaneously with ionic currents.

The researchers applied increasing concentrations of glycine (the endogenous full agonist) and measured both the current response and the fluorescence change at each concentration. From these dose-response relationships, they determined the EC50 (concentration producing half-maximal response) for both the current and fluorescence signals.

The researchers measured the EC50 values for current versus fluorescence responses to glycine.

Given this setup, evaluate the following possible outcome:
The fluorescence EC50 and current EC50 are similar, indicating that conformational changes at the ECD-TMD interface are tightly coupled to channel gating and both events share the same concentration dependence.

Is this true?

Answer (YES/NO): NO